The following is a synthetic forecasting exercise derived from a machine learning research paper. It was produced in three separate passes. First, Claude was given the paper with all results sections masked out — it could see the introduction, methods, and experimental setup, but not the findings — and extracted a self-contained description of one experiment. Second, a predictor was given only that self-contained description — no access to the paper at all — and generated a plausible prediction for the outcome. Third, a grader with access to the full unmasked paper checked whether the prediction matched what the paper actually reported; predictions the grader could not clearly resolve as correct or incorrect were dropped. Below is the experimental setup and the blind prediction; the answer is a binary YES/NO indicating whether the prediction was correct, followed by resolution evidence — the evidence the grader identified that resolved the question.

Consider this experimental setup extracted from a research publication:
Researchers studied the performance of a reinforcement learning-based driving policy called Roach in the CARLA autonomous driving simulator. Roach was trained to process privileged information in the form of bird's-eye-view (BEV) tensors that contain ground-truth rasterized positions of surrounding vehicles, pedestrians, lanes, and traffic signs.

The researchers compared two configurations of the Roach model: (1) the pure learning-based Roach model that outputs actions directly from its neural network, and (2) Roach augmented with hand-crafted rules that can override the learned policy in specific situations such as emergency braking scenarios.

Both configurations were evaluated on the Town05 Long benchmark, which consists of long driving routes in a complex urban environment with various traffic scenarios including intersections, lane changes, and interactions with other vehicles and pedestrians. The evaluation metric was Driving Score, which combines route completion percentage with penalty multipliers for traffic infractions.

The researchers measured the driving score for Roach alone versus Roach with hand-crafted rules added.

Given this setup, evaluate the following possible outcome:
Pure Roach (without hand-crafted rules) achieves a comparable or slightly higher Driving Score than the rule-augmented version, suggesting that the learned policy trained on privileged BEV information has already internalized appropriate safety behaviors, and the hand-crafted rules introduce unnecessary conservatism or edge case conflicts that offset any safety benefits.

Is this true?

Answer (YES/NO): NO